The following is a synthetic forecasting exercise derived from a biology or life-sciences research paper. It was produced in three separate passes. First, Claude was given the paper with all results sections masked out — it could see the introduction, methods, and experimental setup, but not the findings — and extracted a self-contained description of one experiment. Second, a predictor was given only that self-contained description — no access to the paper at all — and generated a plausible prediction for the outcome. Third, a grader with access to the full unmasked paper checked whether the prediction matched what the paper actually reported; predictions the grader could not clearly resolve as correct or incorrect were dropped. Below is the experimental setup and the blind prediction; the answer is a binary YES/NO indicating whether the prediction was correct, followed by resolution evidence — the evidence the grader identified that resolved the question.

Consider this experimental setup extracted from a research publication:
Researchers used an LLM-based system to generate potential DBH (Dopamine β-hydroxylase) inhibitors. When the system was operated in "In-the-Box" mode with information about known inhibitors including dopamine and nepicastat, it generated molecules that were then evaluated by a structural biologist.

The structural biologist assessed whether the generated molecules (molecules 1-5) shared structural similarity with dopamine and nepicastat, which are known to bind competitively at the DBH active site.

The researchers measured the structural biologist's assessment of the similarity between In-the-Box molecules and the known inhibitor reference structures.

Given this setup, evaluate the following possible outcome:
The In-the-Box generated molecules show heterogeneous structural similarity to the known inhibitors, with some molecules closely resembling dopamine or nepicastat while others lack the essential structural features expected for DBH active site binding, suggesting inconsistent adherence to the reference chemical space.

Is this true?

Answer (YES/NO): NO